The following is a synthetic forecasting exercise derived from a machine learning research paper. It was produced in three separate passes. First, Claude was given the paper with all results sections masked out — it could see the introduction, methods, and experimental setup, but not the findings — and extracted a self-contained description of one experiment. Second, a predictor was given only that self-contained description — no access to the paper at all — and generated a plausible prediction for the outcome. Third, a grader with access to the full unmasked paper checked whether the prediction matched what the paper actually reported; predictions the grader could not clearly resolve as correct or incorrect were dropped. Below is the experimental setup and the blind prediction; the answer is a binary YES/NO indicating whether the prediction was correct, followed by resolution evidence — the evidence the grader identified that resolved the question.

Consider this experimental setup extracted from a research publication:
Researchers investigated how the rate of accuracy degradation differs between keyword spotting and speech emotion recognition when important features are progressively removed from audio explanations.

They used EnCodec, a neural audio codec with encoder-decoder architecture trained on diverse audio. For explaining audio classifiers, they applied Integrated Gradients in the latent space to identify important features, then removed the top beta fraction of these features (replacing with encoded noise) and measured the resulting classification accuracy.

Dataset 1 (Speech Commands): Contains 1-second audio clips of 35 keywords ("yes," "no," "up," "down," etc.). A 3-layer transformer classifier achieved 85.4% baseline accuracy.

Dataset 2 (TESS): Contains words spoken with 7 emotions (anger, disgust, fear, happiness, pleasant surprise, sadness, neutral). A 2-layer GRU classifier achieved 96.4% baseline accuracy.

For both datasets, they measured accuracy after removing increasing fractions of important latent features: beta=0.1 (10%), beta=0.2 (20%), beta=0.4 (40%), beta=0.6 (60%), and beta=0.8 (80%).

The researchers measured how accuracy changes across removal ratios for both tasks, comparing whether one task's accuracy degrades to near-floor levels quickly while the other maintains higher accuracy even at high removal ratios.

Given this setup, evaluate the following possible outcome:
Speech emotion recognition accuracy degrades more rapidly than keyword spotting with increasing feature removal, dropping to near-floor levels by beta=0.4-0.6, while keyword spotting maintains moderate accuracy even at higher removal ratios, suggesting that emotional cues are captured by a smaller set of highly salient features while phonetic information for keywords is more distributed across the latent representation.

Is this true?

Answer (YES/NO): NO